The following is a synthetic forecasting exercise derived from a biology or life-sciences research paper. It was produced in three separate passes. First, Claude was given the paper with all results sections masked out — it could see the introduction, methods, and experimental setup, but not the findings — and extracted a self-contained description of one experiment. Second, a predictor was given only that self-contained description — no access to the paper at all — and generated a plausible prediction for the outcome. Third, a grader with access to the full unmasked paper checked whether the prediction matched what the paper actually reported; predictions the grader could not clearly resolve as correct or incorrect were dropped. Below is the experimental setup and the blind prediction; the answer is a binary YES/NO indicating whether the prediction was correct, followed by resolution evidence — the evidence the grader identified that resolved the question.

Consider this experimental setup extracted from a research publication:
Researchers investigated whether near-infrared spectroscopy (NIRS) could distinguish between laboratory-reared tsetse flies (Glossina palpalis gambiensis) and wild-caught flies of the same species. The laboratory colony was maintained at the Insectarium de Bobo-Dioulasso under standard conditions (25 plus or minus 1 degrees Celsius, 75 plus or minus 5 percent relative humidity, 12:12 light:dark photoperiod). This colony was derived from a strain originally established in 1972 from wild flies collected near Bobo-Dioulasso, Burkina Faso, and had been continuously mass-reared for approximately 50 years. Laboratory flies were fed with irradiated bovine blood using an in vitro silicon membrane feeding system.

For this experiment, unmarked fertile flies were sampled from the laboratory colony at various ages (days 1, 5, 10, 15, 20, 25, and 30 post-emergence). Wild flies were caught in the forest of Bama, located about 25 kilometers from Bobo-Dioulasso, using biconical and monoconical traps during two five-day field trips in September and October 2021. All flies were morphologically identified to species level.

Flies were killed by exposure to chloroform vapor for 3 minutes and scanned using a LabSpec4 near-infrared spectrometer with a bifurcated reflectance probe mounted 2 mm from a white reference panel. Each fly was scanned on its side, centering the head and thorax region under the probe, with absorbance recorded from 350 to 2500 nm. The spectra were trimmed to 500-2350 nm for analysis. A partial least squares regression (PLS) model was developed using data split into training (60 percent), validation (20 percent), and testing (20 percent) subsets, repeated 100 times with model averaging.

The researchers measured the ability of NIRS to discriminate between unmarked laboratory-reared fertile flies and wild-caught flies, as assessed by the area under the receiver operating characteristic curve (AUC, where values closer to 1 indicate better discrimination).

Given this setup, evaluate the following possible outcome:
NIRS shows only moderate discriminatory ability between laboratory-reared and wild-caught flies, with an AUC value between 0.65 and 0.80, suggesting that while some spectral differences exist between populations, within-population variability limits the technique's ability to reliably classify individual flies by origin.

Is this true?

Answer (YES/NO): NO